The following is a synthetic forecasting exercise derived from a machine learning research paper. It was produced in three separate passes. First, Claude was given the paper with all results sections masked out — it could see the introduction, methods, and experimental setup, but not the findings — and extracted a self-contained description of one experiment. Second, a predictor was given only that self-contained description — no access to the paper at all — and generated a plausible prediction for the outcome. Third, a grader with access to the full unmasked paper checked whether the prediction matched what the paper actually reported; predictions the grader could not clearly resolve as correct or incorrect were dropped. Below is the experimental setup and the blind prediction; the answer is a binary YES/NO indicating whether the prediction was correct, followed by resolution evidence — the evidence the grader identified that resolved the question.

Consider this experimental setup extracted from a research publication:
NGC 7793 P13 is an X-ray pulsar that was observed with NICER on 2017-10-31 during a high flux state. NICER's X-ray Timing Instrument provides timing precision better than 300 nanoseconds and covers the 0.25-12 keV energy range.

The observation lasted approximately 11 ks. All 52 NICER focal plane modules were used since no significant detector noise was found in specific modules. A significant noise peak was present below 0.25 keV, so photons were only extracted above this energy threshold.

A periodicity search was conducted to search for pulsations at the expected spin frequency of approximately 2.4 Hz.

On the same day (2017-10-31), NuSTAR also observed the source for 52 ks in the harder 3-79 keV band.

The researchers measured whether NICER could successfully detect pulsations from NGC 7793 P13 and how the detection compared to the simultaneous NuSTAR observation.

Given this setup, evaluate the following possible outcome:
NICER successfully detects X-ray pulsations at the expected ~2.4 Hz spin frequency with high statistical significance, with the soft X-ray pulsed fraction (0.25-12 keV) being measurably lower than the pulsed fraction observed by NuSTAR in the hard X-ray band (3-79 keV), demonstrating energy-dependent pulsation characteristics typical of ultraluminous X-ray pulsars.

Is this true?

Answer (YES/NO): NO